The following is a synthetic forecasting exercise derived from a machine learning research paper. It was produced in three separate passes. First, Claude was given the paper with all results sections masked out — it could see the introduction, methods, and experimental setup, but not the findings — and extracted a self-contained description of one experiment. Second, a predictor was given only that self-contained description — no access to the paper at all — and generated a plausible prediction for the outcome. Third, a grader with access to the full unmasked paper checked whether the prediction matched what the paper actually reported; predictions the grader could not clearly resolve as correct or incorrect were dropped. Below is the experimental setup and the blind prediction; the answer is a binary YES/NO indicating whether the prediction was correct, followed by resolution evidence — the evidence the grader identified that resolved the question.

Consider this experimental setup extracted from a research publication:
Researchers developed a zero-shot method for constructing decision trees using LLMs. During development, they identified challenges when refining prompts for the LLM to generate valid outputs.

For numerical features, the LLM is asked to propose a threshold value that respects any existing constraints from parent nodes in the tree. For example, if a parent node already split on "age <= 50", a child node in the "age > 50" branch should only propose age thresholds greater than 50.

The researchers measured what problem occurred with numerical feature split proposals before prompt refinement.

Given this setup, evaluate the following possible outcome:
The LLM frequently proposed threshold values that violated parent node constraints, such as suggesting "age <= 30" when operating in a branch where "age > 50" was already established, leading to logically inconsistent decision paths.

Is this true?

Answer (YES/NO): YES